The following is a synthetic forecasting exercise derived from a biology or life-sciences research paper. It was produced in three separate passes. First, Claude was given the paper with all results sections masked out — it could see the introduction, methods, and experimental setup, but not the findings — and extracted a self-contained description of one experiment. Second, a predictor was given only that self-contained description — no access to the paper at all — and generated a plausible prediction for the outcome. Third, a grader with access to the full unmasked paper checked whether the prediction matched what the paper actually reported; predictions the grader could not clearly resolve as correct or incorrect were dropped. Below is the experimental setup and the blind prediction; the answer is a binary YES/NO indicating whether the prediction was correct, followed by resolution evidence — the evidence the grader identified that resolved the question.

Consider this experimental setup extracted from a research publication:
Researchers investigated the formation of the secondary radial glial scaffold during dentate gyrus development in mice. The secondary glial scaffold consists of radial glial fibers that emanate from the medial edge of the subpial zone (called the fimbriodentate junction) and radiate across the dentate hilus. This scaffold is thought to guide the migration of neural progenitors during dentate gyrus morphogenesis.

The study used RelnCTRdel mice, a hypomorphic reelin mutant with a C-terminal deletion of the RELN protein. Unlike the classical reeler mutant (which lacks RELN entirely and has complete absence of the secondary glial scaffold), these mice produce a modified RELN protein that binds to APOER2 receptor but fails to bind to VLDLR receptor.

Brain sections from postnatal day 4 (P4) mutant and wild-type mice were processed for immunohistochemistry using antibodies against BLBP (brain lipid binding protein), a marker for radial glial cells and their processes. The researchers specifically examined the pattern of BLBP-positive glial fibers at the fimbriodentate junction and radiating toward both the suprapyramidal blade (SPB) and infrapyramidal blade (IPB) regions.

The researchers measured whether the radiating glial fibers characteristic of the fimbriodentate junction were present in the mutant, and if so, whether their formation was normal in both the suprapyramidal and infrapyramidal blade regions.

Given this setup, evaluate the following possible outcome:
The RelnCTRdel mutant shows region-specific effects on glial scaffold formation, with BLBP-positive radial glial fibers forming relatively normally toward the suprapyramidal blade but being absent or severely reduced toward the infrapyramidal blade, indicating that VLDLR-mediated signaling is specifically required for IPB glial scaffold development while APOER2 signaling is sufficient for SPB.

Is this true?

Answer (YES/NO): YES